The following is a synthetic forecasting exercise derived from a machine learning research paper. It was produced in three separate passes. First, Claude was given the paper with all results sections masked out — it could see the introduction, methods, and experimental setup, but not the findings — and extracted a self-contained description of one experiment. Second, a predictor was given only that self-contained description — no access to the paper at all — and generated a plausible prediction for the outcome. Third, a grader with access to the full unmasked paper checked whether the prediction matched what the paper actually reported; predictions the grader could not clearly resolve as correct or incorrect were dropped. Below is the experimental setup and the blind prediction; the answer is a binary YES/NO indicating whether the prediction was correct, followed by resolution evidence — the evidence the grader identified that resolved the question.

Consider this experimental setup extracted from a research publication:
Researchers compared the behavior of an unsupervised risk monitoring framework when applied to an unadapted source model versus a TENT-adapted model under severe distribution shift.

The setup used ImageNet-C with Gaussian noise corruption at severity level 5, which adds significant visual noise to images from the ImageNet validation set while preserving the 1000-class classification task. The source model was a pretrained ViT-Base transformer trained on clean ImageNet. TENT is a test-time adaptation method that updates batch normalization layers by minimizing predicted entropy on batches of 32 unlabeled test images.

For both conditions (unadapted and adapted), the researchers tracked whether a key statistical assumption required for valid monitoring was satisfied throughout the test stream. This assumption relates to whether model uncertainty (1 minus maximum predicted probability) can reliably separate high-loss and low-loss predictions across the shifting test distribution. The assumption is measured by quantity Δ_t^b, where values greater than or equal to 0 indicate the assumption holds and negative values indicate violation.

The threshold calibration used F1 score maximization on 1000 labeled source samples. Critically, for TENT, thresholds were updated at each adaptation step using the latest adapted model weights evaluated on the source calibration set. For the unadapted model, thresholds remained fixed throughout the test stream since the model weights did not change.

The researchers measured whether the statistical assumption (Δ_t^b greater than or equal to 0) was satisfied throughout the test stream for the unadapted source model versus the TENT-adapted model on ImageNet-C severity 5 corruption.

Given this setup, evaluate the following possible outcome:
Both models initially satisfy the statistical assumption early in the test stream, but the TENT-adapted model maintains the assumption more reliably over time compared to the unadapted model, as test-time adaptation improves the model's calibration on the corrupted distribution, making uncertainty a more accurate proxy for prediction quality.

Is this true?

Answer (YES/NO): NO